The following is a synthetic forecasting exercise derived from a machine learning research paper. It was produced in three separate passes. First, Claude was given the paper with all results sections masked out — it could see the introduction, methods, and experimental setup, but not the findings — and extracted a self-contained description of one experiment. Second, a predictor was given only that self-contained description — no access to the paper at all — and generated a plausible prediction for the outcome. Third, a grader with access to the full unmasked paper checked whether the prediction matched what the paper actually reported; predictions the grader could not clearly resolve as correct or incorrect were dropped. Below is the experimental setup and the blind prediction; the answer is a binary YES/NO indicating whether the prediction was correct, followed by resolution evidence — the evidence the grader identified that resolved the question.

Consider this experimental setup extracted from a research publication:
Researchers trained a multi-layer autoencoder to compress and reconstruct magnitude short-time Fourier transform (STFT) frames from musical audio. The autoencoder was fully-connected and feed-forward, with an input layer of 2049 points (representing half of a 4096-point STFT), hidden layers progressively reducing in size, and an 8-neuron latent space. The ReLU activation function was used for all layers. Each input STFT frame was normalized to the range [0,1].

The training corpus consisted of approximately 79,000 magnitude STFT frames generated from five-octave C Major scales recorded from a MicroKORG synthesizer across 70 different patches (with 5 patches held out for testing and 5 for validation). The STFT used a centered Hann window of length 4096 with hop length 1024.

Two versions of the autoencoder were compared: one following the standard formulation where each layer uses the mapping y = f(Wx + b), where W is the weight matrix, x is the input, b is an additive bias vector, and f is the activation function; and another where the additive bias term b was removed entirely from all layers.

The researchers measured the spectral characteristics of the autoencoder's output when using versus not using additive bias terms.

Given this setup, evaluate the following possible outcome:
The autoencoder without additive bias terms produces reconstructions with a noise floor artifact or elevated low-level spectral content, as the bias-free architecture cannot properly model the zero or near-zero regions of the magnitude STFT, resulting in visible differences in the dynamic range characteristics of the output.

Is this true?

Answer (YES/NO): NO